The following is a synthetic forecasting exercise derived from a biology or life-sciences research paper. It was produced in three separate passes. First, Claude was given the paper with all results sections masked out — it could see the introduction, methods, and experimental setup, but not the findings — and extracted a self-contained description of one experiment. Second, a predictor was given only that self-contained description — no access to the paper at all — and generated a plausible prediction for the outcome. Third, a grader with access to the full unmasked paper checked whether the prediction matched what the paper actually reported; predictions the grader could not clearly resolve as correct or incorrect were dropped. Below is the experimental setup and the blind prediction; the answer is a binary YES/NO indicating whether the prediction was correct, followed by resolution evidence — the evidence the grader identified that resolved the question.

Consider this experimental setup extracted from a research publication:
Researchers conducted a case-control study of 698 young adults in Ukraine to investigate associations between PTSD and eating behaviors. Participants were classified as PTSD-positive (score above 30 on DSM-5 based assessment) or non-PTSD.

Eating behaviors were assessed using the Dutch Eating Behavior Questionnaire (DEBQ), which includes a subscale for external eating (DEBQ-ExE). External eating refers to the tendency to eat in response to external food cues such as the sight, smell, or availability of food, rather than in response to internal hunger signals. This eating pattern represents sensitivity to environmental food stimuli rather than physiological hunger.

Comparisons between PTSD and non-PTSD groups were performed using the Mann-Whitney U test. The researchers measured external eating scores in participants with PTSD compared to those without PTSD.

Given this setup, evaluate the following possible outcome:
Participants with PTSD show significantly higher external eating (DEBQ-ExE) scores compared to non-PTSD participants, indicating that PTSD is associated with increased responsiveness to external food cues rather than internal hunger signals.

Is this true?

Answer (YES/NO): YES